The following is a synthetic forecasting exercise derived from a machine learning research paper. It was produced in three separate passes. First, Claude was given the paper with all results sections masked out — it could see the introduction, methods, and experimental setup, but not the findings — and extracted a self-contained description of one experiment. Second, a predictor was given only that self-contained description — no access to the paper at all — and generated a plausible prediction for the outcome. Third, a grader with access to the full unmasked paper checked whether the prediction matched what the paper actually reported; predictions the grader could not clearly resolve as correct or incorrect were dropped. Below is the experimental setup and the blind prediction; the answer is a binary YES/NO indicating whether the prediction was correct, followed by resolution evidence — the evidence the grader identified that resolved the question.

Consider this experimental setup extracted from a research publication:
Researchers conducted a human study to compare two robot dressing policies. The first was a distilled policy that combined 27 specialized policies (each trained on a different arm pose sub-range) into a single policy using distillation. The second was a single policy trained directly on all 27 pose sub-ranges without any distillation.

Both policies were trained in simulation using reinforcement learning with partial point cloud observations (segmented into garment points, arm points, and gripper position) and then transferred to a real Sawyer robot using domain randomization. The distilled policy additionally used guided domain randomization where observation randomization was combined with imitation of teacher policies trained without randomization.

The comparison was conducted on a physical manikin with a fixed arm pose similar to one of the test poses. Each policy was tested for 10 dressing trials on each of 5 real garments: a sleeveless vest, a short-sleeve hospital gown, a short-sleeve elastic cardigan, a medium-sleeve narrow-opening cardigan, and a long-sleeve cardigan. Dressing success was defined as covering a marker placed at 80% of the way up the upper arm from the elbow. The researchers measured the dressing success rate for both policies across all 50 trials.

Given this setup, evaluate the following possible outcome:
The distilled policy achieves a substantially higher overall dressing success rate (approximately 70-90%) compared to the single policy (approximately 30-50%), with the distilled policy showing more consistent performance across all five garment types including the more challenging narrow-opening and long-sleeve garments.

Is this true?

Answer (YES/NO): NO